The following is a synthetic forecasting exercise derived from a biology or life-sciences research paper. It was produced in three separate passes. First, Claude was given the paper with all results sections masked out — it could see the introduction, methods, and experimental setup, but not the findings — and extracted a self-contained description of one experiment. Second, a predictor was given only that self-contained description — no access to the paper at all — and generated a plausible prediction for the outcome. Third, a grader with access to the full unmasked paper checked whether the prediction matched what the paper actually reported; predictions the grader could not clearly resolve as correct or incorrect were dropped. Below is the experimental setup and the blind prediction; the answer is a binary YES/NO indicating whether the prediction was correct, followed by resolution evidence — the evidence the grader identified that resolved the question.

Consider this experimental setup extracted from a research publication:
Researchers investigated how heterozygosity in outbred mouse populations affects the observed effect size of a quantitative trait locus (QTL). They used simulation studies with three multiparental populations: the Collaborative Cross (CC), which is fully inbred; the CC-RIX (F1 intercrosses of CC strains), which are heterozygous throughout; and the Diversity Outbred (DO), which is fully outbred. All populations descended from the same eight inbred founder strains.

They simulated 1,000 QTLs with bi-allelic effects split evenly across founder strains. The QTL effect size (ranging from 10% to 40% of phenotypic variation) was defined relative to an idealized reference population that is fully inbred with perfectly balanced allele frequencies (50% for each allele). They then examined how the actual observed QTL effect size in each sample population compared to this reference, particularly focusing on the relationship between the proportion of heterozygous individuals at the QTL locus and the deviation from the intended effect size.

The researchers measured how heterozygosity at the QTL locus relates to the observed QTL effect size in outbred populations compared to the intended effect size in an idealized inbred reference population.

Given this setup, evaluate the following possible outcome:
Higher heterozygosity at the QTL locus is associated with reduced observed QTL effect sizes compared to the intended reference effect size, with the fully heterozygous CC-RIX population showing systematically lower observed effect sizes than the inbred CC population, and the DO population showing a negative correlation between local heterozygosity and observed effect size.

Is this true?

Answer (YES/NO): YES